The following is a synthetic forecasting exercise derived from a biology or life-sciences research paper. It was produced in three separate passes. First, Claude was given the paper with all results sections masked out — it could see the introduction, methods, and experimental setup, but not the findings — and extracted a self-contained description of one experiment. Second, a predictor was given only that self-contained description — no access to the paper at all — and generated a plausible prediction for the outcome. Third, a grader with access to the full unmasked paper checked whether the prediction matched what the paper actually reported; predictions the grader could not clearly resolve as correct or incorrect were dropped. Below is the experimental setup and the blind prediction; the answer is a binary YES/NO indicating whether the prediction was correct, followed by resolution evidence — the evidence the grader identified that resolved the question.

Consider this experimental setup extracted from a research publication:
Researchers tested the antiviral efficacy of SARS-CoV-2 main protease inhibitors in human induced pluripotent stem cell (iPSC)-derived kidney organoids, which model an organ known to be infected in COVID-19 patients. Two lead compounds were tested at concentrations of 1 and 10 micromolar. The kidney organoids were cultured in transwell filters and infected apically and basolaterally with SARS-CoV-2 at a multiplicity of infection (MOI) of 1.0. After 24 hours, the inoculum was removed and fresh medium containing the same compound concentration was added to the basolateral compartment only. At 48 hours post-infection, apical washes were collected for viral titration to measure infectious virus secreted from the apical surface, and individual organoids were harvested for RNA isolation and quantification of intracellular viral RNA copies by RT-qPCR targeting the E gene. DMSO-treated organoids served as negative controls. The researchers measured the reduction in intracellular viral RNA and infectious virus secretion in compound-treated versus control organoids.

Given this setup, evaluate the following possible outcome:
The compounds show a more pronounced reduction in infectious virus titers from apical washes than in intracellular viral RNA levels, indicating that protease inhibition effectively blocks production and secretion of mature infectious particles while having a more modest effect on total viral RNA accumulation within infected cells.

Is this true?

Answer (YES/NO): NO